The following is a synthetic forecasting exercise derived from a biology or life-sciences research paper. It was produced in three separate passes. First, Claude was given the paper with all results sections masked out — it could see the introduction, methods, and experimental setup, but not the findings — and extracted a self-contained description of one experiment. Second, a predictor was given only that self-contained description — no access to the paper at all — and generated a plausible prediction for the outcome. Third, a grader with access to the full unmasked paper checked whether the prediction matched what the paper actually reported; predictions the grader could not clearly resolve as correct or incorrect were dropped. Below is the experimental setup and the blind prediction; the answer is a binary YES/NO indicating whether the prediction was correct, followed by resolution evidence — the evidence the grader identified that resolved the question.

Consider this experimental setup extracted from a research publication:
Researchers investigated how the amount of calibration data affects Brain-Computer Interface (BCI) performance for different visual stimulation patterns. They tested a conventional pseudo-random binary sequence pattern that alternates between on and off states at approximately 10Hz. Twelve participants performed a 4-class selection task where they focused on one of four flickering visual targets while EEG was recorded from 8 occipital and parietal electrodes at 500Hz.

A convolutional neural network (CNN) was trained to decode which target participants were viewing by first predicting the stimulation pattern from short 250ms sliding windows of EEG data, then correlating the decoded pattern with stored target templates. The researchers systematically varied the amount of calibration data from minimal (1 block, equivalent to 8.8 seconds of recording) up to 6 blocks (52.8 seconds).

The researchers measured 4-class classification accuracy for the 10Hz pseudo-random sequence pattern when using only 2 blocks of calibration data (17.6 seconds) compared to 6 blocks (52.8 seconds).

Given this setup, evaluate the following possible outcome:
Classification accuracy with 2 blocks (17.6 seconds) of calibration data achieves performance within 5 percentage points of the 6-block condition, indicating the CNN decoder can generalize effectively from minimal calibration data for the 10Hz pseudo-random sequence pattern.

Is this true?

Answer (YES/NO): NO